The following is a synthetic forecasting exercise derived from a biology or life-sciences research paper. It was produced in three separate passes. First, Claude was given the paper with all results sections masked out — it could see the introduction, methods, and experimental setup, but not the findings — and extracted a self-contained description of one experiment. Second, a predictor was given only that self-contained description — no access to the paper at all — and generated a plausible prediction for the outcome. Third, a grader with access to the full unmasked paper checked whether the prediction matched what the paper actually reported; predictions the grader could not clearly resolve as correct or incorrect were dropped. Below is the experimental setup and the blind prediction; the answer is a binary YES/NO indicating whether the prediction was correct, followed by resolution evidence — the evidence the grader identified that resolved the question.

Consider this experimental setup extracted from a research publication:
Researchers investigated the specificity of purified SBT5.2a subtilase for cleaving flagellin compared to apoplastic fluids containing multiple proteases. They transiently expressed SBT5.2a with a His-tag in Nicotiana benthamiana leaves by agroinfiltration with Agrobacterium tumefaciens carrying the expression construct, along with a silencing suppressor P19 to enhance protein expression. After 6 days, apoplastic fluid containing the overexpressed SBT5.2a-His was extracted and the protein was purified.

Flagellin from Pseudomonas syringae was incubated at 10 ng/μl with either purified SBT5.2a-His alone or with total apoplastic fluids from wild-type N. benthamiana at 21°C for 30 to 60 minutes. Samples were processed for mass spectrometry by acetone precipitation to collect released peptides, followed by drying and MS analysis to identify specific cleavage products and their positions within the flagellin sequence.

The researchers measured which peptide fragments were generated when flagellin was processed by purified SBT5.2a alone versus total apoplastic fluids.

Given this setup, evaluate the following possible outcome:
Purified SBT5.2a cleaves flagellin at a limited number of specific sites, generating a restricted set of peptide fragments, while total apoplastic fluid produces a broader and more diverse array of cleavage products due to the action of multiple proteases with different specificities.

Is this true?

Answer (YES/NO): YES